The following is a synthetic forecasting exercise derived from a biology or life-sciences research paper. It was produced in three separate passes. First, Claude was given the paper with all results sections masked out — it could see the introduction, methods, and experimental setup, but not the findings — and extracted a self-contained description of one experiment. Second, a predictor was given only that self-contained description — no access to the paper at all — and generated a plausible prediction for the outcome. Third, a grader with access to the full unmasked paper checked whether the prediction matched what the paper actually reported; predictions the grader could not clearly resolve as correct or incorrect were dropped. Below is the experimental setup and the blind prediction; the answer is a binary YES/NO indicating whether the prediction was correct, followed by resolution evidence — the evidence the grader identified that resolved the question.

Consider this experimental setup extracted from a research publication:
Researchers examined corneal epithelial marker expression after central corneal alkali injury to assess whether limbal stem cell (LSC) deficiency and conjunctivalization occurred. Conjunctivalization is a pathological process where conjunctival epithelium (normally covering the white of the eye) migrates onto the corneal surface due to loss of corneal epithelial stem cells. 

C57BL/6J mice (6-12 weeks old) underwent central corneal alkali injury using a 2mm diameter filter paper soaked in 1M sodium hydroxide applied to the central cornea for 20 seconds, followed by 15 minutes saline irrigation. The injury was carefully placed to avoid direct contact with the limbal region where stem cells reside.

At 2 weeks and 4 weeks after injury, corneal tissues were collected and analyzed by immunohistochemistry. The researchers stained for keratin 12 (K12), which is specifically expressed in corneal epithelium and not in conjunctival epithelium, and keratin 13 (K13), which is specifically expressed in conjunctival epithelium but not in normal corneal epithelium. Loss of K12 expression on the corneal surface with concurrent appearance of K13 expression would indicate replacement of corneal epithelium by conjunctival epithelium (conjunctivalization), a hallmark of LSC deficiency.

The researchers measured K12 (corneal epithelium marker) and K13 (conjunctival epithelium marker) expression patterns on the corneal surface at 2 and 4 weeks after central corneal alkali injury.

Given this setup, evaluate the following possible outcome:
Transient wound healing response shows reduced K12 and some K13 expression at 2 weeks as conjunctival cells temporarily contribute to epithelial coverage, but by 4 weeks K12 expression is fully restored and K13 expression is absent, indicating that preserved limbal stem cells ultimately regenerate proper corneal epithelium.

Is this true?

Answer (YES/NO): NO